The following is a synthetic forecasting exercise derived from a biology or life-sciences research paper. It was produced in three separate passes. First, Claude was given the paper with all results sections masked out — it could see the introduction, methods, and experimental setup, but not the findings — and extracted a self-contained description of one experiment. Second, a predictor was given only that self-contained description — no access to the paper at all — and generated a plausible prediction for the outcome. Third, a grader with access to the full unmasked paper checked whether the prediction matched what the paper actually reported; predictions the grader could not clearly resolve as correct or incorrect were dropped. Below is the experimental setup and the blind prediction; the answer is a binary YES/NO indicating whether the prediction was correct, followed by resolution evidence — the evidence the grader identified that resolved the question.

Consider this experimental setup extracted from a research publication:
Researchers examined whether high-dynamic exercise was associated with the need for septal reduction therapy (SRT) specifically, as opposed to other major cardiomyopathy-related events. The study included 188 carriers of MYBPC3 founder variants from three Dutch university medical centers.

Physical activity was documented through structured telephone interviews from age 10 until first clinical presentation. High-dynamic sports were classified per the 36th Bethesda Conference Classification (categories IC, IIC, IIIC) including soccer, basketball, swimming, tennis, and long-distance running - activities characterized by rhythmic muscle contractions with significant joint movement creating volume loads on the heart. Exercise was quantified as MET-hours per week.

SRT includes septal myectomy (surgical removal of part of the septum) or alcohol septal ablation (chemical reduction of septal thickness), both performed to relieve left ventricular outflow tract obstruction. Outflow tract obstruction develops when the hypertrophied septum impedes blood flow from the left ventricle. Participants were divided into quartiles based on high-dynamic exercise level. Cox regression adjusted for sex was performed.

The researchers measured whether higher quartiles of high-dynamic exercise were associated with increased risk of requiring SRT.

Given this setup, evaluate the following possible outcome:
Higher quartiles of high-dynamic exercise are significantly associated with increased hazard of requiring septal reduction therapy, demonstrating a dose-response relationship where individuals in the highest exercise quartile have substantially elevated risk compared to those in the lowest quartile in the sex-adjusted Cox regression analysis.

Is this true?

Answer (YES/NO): NO